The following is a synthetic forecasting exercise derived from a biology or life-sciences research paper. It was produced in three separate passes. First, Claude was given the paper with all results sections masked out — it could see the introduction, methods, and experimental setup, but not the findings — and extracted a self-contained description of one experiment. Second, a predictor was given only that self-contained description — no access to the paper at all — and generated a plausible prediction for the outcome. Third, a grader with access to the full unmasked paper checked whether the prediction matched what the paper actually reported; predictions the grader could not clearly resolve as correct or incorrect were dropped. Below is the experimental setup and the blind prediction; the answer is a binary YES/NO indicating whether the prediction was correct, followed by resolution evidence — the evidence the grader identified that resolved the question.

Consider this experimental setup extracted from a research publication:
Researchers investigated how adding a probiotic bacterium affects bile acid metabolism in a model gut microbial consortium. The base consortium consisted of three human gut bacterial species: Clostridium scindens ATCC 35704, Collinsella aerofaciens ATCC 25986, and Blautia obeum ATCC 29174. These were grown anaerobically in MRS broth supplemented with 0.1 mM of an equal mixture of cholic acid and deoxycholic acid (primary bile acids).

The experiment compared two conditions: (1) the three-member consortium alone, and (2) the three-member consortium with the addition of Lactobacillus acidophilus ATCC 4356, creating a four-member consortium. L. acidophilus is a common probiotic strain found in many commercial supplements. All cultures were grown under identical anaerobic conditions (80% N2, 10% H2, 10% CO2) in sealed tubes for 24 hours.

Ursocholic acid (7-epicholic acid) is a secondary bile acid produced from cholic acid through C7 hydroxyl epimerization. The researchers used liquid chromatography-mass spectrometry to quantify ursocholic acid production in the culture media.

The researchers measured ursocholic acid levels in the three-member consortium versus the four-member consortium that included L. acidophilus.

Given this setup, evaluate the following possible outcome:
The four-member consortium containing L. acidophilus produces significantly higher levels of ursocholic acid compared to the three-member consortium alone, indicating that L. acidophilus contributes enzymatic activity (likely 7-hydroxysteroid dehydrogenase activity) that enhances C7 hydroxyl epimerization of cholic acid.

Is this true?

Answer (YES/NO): NO